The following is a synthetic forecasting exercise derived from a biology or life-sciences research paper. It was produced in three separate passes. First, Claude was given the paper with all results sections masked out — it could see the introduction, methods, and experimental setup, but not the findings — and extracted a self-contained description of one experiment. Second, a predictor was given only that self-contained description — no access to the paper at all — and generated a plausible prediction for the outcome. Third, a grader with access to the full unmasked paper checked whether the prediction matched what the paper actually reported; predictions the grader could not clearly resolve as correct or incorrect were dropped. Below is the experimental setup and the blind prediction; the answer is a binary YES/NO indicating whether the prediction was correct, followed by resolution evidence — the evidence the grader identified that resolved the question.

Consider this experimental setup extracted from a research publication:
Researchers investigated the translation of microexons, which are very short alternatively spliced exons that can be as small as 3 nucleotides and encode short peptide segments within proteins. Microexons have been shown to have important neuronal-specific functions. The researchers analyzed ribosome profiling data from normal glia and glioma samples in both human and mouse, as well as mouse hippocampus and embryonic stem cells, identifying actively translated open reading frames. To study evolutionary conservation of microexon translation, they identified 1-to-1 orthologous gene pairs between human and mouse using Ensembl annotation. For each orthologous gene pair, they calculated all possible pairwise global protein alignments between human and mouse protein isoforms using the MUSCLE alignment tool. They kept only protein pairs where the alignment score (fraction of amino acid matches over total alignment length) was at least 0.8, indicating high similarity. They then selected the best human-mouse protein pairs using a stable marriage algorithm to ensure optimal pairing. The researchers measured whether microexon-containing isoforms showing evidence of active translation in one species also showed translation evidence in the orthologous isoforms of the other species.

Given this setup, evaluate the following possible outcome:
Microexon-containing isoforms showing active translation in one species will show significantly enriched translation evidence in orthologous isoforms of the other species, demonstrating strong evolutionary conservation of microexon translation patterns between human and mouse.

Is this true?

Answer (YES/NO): YES